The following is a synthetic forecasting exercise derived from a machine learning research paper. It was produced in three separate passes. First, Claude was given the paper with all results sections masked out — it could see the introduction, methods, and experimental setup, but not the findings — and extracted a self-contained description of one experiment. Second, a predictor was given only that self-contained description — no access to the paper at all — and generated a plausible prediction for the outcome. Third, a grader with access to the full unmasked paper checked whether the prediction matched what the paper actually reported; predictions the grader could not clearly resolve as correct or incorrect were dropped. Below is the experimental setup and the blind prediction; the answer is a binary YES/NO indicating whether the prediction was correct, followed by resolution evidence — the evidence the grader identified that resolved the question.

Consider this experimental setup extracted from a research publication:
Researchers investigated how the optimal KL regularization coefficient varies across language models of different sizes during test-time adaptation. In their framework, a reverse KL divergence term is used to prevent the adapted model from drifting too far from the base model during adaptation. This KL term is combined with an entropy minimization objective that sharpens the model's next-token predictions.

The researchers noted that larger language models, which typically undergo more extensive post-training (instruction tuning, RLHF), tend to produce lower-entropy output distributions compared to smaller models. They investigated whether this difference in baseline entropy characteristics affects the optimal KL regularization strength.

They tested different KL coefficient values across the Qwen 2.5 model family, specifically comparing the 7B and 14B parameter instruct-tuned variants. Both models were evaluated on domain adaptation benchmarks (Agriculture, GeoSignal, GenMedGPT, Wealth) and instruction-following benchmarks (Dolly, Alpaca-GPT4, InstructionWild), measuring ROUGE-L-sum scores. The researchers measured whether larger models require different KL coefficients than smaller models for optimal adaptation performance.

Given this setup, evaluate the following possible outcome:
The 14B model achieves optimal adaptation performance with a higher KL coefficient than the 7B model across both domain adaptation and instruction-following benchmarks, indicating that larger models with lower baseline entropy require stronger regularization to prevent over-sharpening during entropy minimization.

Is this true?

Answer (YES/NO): NO